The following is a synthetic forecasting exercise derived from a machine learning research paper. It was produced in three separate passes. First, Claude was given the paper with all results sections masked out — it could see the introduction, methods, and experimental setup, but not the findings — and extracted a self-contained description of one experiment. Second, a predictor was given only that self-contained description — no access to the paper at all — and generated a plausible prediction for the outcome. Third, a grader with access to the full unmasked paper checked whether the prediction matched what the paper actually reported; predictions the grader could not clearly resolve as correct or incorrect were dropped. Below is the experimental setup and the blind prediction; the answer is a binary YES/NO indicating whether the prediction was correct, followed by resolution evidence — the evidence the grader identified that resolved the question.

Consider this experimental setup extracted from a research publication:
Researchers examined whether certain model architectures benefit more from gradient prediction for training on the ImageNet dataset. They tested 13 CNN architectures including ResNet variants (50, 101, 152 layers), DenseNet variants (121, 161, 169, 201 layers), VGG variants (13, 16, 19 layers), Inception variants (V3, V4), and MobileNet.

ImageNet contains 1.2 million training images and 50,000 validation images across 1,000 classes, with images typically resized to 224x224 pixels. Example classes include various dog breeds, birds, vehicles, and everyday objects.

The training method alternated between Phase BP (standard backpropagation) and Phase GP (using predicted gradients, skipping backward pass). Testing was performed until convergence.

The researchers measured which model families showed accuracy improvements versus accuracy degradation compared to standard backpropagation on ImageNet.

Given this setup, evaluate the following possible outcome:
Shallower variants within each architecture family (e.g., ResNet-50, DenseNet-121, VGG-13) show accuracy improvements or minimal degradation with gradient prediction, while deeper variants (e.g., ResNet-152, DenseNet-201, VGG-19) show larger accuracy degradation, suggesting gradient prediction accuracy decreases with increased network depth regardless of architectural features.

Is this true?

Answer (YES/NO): NO